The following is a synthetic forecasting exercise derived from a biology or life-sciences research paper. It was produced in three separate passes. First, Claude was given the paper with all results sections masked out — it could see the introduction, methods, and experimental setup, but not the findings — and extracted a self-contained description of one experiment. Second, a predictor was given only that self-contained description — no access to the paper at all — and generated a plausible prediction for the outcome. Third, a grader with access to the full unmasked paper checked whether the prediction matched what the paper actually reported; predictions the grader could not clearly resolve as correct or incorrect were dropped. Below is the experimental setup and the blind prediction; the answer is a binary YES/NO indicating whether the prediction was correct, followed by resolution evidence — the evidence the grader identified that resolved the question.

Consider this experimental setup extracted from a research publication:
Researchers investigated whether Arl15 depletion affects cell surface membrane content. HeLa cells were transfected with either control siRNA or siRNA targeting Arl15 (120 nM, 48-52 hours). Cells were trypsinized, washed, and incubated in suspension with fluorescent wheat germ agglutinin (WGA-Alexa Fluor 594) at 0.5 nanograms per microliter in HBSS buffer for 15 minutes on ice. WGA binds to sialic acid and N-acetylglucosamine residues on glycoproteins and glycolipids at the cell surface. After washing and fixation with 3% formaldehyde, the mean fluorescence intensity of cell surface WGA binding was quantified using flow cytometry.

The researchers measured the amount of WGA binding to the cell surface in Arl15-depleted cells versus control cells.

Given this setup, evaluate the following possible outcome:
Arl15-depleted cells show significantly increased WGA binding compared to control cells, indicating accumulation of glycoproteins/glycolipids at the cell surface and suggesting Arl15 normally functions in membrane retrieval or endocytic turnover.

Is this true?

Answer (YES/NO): NO